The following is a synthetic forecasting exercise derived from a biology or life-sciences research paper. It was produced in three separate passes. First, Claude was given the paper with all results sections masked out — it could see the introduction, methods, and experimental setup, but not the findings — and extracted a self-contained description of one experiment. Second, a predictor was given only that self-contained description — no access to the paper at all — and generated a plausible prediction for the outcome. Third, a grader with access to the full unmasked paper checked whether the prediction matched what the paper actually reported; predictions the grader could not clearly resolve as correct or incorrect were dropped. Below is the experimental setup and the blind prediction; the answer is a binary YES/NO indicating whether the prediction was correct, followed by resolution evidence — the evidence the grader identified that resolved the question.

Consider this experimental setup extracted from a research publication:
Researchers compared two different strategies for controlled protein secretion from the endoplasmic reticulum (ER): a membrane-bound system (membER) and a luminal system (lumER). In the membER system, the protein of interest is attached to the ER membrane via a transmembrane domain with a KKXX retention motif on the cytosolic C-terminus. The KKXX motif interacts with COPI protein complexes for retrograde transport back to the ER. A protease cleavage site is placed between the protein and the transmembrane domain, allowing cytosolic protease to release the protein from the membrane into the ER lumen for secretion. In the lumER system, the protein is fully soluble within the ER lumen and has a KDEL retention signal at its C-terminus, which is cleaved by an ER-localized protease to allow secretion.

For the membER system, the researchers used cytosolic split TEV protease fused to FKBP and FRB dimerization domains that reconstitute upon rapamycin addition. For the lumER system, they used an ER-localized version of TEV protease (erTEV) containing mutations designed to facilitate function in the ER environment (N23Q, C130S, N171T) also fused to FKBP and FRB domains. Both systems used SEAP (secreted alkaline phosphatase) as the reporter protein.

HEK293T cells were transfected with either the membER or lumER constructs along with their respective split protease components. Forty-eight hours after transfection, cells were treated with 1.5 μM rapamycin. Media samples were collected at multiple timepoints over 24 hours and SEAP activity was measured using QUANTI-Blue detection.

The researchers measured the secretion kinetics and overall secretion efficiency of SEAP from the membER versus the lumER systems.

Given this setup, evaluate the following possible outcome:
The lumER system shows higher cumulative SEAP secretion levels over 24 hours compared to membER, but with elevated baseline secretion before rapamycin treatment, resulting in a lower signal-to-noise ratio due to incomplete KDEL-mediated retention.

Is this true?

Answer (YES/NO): NO